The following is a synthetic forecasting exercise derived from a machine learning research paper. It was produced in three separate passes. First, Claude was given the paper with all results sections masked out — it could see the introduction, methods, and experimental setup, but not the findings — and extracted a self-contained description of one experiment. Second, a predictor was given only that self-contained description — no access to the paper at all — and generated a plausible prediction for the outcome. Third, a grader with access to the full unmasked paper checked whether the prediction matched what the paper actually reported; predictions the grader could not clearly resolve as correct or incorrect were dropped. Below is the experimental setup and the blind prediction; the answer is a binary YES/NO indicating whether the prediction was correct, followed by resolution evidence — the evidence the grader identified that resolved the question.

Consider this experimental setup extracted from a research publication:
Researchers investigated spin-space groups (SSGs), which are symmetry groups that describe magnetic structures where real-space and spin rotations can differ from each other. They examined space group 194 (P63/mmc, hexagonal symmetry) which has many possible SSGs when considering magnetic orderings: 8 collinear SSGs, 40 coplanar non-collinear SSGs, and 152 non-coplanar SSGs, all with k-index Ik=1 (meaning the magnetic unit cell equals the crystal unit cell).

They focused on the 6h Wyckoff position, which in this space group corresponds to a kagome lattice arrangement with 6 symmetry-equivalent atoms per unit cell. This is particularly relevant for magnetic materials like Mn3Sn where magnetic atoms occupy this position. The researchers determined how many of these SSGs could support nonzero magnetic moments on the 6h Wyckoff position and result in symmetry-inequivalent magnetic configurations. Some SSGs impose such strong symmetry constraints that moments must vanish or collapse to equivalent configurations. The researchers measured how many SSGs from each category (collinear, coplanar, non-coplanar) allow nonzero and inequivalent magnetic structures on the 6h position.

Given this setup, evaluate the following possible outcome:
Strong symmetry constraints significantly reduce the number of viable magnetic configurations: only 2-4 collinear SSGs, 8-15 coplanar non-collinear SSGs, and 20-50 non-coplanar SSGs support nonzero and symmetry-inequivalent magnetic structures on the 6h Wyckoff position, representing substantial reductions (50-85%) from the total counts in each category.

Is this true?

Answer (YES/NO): NO